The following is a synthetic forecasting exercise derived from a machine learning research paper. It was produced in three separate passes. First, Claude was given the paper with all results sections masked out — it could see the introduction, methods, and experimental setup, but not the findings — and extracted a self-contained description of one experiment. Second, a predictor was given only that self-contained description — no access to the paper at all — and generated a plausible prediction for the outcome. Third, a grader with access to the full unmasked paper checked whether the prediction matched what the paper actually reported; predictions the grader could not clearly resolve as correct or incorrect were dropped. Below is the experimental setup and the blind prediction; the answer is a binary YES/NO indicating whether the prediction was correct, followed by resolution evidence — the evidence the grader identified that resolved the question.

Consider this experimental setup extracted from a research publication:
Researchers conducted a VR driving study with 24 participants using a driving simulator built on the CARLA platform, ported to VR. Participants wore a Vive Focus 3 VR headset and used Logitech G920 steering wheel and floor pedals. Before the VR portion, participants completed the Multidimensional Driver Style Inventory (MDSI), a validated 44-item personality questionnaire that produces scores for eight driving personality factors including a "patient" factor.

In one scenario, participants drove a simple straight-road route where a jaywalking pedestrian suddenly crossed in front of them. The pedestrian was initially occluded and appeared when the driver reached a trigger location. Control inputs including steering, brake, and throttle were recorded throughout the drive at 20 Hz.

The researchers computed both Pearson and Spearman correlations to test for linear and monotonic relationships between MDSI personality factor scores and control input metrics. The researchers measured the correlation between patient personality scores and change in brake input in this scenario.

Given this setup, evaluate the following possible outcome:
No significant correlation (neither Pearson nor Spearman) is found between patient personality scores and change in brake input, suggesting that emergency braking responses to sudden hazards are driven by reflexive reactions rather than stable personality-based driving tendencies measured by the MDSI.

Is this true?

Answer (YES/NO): NO